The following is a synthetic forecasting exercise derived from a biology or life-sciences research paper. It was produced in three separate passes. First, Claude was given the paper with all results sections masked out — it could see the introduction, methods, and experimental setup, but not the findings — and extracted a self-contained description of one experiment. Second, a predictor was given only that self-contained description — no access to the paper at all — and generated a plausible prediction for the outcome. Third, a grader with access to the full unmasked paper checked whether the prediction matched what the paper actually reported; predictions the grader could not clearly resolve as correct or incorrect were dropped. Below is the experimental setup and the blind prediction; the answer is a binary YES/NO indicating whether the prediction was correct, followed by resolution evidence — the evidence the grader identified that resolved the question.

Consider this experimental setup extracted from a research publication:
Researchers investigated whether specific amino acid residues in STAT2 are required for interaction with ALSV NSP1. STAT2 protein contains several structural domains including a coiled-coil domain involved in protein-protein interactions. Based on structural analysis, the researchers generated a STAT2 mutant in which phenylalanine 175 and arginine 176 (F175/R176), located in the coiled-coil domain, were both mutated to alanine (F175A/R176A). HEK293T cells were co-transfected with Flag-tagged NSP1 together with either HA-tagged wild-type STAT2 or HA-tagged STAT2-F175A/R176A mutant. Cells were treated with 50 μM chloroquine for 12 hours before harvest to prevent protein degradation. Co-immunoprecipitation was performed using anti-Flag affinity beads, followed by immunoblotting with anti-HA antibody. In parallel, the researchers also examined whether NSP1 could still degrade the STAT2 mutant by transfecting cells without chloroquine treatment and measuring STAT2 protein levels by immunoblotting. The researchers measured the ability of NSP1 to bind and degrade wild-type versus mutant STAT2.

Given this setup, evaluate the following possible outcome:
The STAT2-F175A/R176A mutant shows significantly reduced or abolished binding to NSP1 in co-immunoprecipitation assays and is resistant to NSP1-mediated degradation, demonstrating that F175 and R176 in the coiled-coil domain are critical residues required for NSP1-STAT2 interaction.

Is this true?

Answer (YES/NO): YES